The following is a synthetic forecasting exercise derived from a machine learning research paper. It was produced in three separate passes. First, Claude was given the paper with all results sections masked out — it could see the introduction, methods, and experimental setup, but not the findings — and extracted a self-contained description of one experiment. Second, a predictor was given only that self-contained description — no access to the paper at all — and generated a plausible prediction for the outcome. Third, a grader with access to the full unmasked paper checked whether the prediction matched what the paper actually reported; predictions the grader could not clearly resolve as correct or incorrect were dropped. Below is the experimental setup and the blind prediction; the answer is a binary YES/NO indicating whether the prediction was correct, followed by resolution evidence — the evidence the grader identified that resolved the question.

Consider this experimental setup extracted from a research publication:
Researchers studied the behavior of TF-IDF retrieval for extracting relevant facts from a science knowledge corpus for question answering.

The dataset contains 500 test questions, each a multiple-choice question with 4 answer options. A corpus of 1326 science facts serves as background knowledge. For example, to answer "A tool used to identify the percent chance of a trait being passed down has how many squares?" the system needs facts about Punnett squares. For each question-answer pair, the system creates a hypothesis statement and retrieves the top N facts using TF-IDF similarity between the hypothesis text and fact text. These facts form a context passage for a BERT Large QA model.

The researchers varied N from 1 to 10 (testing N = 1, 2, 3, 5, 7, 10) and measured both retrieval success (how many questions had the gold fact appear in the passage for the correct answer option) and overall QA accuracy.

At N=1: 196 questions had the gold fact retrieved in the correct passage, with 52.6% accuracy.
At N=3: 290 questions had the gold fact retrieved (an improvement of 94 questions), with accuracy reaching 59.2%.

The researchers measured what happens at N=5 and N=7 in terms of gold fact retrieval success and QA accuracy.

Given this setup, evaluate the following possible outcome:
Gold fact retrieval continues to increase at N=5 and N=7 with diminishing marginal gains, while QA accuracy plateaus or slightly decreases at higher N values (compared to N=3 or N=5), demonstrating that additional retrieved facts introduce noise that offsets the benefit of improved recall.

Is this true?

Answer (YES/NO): NO